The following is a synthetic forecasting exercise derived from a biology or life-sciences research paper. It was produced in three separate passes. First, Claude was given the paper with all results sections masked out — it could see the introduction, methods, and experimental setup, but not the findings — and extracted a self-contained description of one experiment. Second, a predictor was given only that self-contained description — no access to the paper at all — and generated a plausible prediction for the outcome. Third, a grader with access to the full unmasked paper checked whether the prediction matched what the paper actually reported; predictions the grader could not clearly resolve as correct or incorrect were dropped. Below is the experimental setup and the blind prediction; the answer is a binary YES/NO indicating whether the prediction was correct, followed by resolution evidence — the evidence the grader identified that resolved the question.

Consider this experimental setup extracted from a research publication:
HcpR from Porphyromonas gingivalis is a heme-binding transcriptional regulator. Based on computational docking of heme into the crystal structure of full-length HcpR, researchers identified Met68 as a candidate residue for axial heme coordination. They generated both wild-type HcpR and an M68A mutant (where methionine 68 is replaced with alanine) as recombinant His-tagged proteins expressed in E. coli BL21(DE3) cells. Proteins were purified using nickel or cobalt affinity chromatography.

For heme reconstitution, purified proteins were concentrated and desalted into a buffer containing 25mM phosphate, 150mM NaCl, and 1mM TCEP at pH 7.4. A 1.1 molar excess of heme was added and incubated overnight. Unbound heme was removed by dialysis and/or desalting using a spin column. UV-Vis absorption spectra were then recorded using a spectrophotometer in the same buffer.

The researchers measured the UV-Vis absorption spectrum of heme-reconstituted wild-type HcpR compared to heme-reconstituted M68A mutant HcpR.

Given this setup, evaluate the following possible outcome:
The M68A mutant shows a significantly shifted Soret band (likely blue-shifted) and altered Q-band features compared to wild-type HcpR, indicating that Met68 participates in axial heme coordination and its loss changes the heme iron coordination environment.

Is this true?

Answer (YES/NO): NO